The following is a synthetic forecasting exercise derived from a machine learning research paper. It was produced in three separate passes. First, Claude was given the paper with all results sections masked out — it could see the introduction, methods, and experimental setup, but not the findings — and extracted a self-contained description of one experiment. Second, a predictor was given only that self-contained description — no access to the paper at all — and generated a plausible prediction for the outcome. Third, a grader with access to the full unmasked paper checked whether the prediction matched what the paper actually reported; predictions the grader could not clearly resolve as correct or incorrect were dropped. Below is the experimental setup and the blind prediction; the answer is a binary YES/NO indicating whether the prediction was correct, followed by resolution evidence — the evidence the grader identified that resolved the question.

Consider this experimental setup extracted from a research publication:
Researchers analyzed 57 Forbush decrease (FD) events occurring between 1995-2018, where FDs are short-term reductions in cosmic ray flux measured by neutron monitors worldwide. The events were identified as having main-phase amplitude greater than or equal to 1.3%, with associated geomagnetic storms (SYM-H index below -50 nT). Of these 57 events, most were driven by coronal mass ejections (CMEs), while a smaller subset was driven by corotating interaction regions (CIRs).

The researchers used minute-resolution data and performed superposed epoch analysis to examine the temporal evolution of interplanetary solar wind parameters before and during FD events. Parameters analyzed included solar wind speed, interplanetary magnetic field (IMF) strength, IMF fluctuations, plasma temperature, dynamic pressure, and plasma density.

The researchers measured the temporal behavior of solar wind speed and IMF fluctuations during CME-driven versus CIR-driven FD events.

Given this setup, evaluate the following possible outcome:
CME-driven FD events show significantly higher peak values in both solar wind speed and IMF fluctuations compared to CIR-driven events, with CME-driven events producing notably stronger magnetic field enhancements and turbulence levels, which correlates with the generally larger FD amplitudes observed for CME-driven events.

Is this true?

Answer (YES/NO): NO